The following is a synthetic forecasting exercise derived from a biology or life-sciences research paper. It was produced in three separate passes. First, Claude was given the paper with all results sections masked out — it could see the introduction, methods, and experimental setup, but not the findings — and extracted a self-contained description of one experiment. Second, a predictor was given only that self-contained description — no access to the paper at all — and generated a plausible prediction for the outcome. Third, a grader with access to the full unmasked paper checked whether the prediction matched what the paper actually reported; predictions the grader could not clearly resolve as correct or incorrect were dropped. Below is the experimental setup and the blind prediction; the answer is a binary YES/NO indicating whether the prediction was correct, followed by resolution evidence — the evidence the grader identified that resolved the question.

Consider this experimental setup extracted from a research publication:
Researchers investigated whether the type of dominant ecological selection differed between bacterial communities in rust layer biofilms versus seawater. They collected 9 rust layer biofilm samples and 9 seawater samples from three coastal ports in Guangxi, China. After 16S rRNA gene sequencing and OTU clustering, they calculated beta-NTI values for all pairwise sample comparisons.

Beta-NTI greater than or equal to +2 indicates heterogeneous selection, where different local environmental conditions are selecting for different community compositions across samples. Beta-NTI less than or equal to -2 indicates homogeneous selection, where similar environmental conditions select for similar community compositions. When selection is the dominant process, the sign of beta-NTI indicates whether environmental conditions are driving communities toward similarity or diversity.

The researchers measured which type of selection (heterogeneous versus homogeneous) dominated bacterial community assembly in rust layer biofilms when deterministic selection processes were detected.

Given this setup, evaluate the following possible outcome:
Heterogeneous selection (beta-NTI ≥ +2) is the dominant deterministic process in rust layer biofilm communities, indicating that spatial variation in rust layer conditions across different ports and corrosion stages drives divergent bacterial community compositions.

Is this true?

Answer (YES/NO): NO